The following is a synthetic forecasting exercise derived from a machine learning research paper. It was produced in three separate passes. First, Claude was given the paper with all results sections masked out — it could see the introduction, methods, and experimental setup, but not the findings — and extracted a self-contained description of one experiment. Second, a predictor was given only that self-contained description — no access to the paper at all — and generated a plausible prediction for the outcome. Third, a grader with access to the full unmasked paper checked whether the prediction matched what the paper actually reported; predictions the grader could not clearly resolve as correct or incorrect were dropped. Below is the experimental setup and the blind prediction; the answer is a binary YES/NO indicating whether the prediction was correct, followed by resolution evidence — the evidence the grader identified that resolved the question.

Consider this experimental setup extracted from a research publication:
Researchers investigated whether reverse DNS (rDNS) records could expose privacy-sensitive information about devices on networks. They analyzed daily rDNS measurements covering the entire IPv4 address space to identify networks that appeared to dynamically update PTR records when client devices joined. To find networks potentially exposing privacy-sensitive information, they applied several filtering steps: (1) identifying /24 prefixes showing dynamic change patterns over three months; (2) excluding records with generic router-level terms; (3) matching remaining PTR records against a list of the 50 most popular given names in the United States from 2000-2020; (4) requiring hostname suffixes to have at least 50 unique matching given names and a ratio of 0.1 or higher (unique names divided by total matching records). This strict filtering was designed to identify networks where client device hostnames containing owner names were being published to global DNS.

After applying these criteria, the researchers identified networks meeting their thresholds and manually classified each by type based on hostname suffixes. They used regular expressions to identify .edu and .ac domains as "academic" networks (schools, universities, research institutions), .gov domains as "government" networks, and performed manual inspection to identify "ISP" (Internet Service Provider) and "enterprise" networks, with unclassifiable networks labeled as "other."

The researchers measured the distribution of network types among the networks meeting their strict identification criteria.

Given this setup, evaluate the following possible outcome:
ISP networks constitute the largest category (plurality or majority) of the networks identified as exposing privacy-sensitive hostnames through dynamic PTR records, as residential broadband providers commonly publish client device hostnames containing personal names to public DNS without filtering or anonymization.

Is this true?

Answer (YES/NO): NO